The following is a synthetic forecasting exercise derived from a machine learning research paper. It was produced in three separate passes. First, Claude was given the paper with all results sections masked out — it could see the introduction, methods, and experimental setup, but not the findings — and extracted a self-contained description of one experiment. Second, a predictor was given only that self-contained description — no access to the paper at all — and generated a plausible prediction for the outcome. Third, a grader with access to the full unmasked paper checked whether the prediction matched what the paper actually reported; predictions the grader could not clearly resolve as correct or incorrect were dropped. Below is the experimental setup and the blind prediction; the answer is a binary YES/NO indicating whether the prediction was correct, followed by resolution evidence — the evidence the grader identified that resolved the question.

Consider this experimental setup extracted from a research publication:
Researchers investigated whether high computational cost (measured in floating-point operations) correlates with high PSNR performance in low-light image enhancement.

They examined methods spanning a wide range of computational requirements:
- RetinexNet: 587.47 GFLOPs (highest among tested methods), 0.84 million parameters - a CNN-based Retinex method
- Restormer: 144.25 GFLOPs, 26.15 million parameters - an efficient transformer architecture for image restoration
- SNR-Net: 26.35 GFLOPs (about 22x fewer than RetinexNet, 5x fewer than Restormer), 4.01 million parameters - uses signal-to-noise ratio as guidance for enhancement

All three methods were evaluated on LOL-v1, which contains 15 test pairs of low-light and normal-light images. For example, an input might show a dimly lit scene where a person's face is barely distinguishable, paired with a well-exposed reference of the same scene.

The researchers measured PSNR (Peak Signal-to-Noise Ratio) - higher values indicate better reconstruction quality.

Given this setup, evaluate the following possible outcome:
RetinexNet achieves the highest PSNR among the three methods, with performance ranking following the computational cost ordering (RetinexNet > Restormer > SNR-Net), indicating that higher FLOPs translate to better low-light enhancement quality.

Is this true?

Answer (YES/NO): NO